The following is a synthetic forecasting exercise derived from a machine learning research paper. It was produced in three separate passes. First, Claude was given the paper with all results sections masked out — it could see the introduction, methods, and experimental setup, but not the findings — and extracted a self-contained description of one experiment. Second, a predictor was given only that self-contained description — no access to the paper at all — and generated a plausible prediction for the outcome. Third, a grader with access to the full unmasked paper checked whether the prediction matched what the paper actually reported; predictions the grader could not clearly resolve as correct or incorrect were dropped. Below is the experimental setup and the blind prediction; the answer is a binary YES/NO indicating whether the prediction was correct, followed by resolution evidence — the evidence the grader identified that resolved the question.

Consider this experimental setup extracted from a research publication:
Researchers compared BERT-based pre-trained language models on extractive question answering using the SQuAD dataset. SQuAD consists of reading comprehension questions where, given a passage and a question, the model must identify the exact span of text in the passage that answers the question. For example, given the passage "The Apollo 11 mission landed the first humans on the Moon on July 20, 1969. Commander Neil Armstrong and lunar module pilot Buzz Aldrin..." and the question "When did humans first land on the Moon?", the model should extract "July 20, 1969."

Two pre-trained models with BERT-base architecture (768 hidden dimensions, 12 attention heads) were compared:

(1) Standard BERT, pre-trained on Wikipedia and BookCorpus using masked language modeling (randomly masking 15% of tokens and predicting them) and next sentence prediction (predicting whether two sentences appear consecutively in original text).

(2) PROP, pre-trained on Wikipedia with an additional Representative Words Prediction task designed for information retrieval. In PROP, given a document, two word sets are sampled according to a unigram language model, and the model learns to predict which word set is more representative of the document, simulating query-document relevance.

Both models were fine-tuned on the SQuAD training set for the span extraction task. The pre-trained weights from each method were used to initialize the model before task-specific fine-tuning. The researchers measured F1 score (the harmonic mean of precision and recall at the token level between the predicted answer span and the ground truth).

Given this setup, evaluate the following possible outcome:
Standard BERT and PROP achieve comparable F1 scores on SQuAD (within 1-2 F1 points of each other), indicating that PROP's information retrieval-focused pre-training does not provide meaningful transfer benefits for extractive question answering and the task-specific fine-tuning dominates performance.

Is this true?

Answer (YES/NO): YES